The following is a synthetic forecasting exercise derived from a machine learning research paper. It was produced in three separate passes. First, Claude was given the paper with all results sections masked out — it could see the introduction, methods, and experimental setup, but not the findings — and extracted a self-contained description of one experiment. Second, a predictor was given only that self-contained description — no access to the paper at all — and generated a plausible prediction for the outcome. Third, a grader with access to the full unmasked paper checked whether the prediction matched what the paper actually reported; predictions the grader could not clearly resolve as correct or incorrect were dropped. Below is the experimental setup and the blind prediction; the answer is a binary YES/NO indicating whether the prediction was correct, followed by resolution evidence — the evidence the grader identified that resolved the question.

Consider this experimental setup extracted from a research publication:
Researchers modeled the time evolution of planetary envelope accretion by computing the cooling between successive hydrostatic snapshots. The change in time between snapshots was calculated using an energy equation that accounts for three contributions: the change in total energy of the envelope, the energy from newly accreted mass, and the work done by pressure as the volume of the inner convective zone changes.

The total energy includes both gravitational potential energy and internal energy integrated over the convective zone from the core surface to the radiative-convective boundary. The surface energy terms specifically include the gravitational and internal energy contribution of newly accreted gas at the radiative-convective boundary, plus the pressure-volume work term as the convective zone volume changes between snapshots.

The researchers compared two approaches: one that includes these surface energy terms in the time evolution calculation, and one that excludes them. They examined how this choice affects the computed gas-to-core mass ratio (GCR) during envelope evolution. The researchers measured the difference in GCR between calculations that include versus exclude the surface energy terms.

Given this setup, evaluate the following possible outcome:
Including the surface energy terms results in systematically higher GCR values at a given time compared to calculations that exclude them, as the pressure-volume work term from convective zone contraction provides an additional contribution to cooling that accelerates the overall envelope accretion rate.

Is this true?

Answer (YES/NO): YES